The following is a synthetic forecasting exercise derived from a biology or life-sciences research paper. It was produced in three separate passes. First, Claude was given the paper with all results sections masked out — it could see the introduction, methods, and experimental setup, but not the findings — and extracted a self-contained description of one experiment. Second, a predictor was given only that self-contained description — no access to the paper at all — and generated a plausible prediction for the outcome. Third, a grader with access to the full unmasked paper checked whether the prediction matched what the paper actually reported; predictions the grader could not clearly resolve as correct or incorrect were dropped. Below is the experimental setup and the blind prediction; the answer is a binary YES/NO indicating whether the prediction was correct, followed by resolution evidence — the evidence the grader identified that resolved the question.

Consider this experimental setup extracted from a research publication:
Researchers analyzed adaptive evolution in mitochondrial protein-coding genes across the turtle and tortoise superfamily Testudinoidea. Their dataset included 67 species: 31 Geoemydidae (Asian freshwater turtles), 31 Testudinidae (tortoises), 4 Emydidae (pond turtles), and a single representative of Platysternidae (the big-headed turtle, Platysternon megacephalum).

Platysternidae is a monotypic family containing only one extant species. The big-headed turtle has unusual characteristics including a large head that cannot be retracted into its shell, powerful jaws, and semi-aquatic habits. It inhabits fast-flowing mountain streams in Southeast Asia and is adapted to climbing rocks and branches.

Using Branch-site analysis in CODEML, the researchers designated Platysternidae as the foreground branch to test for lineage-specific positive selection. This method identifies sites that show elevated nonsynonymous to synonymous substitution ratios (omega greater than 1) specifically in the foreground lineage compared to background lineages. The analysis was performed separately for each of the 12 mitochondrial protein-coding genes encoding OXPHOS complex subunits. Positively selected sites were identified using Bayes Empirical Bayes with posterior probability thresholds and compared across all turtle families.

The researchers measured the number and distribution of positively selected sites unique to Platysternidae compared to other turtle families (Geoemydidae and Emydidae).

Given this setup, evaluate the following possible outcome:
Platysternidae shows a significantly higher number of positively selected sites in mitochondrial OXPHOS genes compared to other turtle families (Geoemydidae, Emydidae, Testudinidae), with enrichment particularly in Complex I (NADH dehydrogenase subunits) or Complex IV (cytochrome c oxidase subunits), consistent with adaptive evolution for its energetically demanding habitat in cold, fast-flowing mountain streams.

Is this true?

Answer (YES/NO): YES